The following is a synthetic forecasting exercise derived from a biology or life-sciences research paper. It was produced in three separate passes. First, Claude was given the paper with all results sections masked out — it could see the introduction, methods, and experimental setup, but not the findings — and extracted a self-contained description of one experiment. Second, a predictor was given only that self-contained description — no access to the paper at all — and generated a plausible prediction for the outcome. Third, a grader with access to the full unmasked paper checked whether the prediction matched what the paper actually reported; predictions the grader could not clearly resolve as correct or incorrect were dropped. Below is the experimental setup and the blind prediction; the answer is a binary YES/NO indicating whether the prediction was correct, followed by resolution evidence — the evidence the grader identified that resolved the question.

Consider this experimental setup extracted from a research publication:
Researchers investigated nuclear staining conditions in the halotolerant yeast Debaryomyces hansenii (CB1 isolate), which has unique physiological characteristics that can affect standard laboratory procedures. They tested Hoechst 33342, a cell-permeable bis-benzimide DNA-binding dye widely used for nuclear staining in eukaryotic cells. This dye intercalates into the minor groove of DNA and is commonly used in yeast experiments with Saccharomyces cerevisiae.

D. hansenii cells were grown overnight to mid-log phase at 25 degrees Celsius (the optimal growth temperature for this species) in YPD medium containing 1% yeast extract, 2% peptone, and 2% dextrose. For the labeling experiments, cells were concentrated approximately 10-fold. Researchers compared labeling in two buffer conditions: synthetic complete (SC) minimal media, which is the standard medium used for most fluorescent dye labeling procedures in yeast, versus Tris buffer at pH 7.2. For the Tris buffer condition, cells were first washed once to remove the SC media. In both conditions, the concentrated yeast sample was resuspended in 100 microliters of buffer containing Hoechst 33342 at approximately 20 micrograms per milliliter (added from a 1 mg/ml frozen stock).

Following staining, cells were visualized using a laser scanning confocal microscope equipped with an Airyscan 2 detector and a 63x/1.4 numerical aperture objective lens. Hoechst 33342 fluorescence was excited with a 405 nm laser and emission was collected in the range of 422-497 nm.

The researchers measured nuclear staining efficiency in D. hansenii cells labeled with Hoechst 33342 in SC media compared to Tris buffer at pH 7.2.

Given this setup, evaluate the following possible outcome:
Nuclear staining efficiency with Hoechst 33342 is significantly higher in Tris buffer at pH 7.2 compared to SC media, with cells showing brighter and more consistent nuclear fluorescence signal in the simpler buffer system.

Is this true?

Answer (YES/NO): YES